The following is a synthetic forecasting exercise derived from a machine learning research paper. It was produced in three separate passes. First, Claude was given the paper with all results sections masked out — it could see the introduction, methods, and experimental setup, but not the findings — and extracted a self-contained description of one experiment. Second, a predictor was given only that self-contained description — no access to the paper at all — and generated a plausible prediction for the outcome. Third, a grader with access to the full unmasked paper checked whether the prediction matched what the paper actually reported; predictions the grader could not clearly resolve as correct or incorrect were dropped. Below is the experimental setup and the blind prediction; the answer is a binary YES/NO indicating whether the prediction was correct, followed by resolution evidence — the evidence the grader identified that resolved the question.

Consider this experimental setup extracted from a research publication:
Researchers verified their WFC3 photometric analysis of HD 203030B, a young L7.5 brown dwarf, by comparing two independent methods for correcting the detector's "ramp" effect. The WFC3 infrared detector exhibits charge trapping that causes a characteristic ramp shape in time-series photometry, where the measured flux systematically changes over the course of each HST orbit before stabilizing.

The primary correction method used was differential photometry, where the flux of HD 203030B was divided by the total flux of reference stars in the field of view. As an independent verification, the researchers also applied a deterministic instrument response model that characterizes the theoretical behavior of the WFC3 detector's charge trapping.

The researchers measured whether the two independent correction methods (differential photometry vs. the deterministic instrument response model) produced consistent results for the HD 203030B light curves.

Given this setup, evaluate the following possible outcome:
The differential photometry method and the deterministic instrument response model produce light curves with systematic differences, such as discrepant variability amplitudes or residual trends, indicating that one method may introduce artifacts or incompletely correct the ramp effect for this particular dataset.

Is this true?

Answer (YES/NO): NO